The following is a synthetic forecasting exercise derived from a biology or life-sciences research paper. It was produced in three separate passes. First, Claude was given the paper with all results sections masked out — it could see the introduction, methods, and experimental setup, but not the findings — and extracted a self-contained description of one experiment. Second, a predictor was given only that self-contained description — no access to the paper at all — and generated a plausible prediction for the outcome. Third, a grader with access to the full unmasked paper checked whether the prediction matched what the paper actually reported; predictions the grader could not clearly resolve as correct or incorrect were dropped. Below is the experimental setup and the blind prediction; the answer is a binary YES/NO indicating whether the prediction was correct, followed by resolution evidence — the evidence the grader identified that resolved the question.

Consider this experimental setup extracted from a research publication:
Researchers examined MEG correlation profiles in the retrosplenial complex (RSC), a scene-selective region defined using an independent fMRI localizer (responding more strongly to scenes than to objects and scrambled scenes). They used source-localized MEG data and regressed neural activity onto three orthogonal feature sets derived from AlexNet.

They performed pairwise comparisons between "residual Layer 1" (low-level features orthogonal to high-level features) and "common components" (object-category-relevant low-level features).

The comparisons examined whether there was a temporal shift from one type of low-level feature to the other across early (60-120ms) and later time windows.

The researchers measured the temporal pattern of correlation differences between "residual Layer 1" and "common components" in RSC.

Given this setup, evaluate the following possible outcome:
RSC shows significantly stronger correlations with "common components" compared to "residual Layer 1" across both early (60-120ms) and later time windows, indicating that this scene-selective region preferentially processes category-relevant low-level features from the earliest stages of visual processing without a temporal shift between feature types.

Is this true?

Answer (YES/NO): NO